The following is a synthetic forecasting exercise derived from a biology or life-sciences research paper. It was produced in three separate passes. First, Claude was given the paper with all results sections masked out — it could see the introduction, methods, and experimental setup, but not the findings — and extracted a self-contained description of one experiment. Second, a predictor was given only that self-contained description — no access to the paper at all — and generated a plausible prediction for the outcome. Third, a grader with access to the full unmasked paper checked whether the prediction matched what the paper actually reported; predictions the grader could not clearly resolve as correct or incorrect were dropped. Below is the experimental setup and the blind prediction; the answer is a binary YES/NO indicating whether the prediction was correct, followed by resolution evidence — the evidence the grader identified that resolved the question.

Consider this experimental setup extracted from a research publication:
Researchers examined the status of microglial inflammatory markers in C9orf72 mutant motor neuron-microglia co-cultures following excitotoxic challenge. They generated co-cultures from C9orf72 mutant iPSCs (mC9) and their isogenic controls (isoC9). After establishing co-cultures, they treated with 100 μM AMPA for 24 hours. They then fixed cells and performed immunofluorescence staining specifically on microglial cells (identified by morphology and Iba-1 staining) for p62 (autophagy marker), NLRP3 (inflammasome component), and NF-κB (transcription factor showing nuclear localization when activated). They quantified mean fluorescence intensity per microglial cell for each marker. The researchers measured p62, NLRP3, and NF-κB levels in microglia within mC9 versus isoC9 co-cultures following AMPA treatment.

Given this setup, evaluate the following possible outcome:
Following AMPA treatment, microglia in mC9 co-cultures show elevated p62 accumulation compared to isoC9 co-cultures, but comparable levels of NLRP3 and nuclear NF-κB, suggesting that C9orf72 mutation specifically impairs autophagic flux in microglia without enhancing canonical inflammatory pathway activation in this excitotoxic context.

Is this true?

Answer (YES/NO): NO